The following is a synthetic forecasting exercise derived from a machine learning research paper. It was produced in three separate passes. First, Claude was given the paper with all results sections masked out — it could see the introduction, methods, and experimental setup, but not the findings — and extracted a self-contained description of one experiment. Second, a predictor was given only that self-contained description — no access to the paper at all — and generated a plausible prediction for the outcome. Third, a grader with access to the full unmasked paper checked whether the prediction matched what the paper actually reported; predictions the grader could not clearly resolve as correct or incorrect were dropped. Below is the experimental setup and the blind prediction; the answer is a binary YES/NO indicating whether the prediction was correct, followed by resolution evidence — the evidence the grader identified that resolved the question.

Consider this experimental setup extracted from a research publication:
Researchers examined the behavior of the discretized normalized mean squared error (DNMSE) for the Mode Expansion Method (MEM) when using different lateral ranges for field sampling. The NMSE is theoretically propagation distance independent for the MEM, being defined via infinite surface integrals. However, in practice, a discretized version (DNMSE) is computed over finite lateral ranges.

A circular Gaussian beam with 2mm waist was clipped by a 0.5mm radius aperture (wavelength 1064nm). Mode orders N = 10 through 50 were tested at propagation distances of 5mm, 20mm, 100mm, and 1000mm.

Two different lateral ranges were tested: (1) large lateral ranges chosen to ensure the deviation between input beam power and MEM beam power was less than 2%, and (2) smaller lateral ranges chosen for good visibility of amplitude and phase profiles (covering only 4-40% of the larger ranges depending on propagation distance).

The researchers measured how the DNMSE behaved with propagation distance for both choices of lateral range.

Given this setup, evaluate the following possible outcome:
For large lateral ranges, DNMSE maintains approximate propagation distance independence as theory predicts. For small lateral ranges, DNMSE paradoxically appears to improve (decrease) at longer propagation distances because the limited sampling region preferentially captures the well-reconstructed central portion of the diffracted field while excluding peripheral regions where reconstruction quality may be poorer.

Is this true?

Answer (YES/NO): YES